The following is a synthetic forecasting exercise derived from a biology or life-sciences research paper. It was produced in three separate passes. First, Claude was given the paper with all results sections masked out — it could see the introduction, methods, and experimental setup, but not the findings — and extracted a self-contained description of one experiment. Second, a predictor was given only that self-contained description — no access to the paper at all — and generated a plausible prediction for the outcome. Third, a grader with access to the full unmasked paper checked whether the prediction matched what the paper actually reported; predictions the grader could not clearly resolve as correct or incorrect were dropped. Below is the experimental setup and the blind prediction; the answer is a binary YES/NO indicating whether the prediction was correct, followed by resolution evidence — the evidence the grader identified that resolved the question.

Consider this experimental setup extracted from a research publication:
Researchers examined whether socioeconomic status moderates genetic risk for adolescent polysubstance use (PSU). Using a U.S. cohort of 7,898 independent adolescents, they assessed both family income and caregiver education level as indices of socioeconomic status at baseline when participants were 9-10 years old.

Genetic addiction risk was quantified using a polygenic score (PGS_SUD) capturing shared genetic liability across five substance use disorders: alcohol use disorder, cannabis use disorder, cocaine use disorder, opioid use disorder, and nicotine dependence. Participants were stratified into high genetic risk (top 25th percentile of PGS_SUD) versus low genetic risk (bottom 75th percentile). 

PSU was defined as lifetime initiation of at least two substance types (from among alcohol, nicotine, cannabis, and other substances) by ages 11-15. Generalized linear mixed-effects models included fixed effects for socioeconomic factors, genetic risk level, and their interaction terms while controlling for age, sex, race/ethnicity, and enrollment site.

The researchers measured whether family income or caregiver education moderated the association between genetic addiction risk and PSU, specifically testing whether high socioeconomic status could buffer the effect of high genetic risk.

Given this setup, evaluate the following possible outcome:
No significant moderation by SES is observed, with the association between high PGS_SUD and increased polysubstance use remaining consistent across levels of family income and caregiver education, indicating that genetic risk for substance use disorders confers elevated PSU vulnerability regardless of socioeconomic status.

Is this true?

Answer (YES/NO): YES